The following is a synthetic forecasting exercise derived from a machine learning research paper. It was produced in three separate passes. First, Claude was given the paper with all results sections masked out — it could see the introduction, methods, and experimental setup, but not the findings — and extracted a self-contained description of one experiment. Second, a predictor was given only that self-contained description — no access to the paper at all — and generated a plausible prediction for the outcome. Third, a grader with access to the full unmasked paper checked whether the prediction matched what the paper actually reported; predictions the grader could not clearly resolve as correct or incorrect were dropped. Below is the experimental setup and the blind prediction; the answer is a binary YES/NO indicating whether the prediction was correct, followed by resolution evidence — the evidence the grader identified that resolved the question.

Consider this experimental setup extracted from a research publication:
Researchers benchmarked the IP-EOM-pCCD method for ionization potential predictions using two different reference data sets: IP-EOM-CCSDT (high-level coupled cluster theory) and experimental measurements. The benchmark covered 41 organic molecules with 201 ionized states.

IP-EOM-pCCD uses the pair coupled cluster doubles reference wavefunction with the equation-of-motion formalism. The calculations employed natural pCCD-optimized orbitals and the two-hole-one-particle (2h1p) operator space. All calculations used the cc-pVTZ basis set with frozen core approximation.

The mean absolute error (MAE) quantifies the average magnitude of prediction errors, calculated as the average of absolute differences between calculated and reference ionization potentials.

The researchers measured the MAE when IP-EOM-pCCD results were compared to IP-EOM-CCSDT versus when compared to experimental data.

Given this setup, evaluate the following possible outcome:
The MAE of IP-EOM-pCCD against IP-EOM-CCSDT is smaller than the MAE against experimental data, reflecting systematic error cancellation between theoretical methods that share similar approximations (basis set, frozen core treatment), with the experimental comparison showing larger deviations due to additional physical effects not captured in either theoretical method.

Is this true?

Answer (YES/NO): YES